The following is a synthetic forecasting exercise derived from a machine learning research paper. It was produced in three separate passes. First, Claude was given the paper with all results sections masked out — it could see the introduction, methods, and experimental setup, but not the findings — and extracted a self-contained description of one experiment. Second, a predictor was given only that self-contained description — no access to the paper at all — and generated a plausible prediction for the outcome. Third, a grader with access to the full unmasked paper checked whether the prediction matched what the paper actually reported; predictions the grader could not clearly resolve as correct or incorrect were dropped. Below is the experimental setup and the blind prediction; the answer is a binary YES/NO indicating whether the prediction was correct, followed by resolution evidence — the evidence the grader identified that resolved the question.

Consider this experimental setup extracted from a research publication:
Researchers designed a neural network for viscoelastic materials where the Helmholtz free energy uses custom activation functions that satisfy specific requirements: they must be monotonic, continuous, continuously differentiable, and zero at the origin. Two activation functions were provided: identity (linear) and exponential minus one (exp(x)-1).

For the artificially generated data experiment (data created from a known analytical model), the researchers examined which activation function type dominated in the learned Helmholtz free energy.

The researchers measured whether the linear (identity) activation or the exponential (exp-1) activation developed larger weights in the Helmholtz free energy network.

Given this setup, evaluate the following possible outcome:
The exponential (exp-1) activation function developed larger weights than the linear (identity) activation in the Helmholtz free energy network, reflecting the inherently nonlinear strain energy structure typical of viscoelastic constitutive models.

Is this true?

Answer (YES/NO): NO